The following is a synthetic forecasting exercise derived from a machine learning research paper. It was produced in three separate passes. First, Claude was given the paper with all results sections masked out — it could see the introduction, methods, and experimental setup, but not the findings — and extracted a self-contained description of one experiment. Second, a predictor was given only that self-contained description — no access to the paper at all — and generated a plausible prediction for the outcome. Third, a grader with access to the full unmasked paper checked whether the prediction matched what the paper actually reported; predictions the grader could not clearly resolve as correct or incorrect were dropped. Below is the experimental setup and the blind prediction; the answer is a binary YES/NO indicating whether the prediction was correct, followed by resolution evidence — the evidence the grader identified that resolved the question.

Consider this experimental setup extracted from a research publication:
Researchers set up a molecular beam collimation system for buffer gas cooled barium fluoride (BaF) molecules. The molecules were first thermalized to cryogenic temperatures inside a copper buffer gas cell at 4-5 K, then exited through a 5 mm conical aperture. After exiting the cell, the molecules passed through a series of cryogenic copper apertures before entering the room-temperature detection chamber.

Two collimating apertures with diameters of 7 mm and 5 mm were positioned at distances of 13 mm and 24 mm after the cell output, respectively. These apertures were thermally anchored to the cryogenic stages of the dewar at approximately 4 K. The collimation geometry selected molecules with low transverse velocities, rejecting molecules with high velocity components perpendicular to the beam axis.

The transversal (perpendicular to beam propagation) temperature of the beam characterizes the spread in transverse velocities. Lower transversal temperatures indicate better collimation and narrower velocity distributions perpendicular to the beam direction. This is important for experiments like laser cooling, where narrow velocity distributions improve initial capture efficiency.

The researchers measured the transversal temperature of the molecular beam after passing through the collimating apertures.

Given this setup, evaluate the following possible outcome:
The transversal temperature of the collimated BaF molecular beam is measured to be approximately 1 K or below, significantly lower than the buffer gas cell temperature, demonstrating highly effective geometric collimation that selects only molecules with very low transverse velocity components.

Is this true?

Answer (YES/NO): YES